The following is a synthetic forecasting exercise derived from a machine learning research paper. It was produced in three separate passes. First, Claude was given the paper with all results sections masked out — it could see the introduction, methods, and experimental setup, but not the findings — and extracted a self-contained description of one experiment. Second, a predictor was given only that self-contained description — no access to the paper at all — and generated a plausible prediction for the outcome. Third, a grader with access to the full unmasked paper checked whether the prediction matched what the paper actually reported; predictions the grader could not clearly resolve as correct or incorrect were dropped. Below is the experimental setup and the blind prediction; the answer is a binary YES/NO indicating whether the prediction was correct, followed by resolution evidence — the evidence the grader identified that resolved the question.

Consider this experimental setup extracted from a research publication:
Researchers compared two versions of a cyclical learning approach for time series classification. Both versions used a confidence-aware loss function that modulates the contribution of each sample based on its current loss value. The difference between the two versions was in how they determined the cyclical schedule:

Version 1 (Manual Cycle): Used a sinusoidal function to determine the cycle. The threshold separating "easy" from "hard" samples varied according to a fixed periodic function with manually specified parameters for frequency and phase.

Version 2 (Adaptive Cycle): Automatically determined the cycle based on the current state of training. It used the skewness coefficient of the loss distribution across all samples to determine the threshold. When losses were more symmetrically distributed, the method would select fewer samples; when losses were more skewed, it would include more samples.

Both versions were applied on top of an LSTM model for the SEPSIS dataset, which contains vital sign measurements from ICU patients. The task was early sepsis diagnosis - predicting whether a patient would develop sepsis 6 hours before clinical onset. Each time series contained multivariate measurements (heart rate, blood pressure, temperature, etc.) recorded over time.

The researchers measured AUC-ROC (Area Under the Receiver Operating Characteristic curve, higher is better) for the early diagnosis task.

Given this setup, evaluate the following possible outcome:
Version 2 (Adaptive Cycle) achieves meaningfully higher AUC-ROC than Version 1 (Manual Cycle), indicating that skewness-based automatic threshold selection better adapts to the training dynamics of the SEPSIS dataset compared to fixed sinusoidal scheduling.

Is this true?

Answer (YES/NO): NO